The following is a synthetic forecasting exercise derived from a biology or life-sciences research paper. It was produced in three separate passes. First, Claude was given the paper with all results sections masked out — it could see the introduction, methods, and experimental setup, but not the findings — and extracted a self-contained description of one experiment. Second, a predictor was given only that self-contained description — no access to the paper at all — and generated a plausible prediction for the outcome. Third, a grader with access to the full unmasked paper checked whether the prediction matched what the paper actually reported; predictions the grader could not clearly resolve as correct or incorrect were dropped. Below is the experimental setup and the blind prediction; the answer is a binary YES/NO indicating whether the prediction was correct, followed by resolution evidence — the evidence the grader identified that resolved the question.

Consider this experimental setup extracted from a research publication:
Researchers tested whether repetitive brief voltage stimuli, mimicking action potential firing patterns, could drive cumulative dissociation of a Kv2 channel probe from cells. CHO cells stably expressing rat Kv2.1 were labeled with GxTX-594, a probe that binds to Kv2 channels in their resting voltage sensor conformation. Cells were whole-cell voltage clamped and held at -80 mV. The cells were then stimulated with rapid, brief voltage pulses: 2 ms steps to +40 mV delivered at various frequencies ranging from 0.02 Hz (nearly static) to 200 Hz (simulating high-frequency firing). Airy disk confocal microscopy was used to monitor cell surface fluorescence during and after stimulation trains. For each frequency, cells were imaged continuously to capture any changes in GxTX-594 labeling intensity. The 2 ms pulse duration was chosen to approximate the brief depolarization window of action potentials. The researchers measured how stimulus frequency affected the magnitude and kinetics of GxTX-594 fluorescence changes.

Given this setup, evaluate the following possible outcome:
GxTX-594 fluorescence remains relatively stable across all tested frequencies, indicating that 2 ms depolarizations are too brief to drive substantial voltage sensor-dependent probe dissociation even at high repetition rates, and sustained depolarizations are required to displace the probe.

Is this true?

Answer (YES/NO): NO